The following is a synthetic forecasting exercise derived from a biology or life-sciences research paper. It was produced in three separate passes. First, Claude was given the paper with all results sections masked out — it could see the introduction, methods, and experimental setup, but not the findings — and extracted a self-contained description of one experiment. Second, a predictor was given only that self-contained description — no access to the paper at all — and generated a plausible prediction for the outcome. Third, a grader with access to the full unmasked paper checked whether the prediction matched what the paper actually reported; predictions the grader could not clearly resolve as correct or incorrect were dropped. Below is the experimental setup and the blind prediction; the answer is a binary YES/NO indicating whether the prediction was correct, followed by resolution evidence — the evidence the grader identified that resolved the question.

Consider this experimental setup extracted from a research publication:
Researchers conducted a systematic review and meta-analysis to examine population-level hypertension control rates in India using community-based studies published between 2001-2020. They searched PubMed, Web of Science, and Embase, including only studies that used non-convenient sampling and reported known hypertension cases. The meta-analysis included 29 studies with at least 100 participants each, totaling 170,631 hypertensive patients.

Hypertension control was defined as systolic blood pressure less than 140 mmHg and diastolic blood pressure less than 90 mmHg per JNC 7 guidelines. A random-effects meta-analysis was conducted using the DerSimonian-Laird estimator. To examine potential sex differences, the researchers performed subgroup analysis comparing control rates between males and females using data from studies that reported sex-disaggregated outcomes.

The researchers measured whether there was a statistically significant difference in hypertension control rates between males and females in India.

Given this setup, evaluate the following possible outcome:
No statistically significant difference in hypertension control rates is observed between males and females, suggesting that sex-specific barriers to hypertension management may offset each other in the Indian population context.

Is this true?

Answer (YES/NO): YES